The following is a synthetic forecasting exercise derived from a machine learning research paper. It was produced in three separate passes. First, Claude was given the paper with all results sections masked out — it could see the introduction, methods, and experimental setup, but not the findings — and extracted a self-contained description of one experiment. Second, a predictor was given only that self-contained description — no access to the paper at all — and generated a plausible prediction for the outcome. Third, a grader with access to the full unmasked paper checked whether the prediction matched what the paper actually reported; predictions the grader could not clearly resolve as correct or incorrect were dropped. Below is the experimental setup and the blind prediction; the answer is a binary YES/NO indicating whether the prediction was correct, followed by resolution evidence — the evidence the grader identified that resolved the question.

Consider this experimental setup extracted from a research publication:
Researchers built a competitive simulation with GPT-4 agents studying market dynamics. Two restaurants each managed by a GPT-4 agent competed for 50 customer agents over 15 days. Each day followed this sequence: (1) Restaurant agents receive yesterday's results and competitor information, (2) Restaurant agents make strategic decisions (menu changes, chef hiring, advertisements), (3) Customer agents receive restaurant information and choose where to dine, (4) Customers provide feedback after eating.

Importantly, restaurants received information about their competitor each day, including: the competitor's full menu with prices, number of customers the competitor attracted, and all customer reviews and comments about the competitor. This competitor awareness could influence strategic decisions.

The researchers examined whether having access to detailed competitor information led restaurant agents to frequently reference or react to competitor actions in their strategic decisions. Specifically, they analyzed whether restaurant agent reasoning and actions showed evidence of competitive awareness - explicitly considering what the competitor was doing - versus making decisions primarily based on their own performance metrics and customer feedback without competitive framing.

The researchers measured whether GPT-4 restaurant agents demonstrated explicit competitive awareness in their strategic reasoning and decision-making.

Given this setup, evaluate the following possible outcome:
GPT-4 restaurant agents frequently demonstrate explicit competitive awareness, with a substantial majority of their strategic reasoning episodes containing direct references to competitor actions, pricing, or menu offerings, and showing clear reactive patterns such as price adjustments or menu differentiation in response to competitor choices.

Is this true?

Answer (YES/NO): YES